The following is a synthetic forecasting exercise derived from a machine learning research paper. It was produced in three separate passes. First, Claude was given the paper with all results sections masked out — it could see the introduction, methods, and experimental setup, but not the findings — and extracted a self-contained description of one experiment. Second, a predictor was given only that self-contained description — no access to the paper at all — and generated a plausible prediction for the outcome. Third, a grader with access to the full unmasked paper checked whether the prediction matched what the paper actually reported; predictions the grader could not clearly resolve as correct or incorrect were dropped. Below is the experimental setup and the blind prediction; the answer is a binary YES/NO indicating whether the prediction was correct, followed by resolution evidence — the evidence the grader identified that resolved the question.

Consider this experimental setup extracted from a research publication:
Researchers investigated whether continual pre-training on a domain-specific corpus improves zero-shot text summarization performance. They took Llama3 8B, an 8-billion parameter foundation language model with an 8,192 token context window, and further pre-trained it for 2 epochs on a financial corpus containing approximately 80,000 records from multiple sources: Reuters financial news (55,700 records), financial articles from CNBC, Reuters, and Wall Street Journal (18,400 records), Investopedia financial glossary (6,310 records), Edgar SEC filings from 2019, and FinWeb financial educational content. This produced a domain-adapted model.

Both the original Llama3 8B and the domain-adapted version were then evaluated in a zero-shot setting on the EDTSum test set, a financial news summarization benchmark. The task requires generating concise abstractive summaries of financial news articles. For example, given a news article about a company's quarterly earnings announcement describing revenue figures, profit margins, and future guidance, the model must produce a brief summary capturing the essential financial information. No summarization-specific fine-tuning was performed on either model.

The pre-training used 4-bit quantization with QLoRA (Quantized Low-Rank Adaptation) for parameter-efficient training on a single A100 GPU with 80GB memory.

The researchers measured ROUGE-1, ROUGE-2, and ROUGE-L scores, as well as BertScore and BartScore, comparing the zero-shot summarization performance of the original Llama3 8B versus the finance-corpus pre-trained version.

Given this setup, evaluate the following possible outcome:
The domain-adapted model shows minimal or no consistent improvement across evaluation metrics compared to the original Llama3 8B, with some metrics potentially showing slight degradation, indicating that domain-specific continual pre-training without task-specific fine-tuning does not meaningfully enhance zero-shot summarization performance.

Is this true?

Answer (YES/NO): NO